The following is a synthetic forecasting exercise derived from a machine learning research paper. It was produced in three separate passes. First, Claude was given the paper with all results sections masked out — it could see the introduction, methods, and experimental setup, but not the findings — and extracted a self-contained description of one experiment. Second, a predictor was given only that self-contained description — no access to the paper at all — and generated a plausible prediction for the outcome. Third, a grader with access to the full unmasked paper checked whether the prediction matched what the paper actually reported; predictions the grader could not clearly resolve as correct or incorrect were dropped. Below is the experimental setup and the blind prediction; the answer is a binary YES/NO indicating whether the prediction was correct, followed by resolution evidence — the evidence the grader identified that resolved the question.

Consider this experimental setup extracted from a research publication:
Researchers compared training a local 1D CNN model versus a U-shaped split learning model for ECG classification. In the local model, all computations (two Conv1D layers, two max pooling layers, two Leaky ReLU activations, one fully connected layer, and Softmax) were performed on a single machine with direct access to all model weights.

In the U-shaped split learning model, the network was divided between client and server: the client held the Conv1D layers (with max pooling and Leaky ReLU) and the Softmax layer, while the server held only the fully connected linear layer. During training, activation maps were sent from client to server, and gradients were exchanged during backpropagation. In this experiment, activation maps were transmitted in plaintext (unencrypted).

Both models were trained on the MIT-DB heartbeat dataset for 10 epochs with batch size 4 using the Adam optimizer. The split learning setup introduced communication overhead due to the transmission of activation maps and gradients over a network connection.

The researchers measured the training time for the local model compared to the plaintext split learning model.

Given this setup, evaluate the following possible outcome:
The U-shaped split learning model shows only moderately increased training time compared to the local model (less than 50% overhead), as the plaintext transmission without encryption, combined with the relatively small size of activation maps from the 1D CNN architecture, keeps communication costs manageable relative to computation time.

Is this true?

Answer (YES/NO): YES